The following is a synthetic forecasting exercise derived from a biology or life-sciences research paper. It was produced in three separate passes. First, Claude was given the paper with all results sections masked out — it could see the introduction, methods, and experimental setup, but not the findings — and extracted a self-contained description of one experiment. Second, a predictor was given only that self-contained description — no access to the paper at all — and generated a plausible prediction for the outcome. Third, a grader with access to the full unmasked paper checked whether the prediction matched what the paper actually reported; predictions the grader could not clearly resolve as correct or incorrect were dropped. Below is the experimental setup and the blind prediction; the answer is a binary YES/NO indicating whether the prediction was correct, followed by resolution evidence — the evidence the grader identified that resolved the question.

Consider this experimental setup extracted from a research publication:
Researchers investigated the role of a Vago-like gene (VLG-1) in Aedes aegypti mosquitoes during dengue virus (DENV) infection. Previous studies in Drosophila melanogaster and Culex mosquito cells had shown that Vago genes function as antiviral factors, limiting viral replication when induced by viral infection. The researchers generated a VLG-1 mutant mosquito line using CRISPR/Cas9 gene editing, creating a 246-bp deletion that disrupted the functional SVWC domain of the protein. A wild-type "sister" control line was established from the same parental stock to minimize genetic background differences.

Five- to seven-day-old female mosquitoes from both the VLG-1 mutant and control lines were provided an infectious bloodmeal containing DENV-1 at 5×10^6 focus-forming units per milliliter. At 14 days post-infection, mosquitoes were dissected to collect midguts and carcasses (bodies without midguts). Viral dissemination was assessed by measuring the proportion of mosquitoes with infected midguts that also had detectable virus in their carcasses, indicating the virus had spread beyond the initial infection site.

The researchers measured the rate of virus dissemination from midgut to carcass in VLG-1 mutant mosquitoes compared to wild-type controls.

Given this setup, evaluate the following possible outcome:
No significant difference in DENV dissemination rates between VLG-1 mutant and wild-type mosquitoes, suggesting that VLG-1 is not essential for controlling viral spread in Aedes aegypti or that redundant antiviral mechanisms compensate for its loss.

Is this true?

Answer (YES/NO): NO